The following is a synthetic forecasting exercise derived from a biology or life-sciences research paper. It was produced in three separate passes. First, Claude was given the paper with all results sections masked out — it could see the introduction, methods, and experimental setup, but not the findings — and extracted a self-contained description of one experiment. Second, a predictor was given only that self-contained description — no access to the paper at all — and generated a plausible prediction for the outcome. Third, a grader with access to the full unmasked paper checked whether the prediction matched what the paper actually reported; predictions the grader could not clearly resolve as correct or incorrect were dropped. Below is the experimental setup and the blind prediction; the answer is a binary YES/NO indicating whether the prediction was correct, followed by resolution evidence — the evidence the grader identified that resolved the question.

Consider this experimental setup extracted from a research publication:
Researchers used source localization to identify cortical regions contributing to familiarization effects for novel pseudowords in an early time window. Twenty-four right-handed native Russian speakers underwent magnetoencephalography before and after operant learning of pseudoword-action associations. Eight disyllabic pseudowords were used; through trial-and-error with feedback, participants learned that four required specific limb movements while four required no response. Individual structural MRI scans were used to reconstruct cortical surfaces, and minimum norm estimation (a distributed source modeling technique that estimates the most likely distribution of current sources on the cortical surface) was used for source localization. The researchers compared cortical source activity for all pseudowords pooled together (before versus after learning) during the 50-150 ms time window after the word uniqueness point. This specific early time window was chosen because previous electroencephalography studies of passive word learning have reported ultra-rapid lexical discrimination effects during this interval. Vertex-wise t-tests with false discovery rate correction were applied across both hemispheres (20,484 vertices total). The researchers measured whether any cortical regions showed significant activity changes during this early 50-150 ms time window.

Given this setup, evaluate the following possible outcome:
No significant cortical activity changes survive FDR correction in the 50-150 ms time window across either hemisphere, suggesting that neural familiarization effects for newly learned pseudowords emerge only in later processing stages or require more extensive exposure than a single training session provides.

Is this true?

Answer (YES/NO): NO